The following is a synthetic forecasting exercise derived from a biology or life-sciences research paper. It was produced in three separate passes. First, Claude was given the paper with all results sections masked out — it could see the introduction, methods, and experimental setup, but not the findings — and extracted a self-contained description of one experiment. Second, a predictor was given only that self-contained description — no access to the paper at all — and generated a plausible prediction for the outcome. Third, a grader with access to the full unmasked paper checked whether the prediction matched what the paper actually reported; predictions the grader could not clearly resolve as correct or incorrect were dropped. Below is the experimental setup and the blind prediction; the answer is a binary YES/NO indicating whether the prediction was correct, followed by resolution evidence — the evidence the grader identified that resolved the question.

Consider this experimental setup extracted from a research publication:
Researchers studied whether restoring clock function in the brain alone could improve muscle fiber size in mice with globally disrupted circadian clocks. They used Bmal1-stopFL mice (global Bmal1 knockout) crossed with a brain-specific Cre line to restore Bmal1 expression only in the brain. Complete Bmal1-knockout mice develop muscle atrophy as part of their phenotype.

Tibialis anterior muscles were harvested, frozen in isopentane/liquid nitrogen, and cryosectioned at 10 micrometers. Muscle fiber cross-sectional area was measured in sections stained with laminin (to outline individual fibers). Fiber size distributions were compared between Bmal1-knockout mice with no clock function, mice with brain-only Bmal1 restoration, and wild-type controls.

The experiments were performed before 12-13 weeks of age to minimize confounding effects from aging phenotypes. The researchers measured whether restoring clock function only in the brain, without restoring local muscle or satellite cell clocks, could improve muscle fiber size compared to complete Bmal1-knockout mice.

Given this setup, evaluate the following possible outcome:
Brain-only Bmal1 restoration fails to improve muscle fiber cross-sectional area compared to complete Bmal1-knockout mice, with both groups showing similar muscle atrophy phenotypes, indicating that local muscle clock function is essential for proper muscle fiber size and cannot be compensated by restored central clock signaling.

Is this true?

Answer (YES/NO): NO